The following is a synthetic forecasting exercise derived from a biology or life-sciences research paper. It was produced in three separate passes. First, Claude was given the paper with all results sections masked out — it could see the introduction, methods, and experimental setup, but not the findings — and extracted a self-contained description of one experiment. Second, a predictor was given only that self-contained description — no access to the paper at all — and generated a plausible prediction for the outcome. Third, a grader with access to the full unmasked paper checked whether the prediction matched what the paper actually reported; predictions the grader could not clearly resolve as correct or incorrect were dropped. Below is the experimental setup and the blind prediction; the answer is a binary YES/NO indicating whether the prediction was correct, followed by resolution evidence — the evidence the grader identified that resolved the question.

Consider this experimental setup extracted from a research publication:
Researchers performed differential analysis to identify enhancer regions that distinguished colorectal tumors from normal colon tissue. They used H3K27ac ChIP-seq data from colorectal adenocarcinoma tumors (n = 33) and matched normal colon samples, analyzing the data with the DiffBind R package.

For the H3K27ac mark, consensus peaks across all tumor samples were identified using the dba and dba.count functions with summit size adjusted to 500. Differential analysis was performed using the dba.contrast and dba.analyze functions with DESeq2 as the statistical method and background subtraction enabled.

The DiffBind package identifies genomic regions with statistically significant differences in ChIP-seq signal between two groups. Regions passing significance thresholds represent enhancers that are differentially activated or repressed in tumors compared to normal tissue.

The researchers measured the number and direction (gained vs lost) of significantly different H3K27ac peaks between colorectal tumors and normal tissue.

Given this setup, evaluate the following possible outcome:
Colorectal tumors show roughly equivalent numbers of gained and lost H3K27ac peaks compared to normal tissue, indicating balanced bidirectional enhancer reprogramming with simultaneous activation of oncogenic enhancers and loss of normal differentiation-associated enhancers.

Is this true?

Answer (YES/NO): NO